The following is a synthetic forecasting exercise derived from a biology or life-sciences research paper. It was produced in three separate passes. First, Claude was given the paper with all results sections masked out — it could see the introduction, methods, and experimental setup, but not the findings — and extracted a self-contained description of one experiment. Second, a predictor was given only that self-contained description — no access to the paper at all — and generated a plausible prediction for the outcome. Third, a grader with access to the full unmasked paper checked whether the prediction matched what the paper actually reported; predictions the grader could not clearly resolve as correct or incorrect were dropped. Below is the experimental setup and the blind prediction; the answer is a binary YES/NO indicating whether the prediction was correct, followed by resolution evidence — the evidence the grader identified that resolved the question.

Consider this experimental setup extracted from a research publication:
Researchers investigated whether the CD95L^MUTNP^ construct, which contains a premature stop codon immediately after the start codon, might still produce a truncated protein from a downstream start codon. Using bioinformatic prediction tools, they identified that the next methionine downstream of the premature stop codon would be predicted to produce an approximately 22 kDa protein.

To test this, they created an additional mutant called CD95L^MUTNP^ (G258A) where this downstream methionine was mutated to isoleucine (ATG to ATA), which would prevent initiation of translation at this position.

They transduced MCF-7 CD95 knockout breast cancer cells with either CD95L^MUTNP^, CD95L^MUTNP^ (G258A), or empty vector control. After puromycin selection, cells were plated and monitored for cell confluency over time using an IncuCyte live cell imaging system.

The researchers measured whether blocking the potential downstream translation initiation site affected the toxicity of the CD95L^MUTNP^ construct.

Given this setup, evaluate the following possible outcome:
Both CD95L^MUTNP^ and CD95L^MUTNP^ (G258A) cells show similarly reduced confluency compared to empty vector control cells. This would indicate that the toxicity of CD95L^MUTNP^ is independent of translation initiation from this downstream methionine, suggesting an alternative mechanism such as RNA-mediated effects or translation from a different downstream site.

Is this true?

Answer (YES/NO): YES